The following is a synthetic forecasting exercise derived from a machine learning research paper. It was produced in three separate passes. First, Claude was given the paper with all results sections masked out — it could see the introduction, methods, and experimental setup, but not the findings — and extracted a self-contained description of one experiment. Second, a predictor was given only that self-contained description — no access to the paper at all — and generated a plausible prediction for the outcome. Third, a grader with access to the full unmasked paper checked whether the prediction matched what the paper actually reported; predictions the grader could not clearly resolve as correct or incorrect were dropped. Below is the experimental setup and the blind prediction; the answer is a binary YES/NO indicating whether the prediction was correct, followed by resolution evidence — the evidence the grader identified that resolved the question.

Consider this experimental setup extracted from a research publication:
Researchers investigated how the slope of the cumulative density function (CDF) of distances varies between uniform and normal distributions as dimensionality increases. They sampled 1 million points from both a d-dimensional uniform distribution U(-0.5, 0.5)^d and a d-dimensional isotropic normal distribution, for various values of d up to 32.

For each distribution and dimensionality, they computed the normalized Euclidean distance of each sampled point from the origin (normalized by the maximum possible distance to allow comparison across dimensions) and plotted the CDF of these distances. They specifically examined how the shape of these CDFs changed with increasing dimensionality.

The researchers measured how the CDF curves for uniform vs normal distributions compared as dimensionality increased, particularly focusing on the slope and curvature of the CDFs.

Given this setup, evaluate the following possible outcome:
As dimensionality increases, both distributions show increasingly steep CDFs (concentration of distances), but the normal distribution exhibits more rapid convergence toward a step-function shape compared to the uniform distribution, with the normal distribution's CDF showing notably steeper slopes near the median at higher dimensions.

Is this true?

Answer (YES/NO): NO